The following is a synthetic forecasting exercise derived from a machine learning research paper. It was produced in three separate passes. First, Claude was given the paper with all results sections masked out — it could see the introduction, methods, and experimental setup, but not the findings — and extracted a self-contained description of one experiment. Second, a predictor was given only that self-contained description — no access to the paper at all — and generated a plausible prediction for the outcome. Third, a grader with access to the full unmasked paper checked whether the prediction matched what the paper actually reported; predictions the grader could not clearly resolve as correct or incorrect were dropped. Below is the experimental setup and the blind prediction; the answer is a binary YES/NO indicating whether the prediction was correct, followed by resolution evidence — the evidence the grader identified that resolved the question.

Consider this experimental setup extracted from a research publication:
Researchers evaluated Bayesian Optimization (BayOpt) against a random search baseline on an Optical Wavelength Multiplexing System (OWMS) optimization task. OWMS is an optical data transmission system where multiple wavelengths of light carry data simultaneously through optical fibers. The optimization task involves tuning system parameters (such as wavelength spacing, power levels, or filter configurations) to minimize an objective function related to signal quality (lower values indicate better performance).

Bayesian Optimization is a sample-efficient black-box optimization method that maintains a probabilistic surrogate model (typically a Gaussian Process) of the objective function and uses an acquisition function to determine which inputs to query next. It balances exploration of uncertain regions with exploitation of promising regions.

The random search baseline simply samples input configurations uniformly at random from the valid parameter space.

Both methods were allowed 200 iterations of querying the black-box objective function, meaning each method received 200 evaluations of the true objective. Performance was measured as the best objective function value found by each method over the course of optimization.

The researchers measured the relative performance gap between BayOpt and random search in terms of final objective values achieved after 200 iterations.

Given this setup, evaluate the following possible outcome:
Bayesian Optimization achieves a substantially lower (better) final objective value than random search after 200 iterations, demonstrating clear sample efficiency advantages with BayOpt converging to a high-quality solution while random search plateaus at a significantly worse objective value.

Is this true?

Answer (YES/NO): YES